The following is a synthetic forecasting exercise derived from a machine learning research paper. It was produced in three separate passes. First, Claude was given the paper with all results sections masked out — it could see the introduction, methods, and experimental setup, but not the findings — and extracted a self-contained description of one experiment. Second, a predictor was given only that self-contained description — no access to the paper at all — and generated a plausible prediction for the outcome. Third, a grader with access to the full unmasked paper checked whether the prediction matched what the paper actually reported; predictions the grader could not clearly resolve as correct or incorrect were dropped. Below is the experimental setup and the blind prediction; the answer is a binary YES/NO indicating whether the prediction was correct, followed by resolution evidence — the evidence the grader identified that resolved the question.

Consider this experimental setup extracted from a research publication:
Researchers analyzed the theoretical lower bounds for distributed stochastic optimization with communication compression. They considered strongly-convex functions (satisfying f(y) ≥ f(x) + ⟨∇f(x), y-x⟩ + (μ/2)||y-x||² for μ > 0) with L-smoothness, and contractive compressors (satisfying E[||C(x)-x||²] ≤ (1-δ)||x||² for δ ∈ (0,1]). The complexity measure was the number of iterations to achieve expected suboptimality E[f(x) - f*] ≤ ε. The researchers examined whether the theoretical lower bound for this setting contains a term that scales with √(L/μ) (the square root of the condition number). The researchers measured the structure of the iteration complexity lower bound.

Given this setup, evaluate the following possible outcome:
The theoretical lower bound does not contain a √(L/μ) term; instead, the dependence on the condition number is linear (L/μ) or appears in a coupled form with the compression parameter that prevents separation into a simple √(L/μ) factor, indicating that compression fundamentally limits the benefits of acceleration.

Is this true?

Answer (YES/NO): NO